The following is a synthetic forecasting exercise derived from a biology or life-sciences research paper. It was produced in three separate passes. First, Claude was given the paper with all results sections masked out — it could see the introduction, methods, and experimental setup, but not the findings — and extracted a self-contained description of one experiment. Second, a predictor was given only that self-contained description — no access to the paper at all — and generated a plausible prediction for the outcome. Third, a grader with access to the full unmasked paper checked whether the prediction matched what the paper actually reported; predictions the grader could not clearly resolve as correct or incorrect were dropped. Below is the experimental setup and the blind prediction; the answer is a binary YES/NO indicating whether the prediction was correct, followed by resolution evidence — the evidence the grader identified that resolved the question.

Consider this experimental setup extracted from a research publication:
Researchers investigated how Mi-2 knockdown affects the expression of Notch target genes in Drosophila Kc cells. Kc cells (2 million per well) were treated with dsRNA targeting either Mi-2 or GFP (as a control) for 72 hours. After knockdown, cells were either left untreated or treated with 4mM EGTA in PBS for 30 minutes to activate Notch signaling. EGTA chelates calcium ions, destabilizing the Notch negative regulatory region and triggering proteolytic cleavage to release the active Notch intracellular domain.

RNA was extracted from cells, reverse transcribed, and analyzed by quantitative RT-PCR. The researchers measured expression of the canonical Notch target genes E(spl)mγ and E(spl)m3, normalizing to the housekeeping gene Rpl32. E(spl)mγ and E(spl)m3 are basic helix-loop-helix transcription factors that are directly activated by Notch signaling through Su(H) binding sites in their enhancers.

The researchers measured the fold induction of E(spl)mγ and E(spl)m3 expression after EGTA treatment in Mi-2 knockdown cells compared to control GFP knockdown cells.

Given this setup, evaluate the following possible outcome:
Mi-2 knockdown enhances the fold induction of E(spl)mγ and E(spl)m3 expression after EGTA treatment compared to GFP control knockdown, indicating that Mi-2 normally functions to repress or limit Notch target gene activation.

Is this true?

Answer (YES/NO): YES